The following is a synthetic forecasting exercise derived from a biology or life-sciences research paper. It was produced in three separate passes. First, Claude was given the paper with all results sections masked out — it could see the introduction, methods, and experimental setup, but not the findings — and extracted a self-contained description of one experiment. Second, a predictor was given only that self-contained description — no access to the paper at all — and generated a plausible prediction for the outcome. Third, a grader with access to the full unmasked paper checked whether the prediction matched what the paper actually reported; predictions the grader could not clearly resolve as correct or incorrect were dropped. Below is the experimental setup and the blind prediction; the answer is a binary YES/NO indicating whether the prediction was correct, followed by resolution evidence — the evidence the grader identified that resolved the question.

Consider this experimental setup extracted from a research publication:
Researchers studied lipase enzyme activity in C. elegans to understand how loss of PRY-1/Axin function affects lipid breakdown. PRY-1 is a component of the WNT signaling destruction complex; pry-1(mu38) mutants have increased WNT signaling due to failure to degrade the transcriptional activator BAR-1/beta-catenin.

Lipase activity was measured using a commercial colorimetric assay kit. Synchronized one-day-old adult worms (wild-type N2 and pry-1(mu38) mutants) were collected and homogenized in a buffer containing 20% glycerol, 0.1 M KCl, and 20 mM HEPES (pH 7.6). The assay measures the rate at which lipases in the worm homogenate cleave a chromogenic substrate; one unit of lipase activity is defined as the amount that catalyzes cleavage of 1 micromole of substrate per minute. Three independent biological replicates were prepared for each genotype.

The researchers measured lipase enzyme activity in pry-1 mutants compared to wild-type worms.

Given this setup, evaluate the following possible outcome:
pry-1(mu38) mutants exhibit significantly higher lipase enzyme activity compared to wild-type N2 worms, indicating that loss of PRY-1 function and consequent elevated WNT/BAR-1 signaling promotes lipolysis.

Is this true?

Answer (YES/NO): NO